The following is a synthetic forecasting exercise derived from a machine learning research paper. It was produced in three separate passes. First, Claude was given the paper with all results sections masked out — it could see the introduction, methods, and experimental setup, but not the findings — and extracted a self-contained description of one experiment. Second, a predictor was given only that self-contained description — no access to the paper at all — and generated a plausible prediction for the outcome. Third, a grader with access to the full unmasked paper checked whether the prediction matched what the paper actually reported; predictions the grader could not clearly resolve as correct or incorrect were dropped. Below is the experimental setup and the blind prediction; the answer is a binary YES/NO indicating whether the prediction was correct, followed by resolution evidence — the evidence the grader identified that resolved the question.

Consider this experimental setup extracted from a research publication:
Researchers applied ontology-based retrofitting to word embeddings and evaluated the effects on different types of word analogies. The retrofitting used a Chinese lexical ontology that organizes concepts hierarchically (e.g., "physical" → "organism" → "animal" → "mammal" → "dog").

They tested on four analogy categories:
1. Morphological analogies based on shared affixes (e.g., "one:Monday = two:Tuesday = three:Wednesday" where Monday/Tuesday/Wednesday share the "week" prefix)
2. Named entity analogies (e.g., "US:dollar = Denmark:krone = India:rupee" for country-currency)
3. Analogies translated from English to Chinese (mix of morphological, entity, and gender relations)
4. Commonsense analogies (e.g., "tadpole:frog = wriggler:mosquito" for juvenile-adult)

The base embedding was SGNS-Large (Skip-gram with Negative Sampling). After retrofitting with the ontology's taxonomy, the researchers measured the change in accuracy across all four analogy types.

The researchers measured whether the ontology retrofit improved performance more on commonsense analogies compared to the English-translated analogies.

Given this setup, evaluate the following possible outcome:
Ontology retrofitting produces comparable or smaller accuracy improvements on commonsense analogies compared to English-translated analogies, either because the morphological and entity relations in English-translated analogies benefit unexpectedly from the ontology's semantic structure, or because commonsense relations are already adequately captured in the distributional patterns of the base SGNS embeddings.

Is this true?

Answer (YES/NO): NO